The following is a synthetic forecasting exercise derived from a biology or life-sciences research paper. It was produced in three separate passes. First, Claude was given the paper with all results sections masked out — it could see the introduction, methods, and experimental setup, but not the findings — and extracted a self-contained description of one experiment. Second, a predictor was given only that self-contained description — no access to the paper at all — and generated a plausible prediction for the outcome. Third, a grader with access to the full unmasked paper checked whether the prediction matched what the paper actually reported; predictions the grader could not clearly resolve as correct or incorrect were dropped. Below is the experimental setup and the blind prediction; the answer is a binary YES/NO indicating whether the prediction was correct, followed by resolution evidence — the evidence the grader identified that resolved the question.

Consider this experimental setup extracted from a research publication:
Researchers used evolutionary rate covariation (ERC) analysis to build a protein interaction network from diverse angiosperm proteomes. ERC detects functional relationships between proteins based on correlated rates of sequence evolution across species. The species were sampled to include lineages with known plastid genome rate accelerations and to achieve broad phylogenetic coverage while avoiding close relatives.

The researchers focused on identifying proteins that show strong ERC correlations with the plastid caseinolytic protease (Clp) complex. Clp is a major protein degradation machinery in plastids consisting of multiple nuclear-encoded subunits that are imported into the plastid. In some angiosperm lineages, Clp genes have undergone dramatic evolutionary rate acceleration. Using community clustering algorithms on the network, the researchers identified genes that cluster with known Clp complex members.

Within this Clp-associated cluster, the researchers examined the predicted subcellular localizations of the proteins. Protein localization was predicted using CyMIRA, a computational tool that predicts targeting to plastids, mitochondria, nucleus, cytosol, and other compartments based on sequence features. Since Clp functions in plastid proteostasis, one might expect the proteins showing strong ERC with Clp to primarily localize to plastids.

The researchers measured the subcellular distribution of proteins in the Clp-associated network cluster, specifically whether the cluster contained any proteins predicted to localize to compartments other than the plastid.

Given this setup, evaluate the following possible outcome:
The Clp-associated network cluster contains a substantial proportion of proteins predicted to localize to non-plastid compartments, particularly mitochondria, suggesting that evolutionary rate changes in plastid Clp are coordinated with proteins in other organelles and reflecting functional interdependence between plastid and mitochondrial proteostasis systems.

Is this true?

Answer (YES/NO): NO